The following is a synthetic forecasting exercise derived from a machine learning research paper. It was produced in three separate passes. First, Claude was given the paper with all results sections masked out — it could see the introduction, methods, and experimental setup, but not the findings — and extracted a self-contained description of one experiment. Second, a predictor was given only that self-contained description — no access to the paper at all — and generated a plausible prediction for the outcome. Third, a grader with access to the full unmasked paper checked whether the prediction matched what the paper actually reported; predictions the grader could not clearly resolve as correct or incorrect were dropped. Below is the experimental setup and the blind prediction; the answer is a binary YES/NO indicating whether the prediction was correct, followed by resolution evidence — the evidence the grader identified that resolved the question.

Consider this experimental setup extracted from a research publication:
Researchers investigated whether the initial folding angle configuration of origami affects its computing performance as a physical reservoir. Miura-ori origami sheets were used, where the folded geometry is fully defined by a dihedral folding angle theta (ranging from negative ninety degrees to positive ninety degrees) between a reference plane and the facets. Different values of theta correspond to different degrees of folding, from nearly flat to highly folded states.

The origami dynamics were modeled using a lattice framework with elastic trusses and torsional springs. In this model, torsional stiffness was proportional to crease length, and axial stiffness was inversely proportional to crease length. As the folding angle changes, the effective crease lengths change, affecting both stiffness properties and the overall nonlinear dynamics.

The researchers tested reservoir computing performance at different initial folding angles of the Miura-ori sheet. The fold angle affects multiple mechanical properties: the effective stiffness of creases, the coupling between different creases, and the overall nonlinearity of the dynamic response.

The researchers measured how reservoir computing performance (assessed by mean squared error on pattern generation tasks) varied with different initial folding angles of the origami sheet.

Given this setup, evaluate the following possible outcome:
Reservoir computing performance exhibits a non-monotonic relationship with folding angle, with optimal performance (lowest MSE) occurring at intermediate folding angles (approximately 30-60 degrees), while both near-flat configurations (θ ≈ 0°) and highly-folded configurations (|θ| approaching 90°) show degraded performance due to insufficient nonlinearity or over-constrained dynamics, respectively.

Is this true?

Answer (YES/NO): NO